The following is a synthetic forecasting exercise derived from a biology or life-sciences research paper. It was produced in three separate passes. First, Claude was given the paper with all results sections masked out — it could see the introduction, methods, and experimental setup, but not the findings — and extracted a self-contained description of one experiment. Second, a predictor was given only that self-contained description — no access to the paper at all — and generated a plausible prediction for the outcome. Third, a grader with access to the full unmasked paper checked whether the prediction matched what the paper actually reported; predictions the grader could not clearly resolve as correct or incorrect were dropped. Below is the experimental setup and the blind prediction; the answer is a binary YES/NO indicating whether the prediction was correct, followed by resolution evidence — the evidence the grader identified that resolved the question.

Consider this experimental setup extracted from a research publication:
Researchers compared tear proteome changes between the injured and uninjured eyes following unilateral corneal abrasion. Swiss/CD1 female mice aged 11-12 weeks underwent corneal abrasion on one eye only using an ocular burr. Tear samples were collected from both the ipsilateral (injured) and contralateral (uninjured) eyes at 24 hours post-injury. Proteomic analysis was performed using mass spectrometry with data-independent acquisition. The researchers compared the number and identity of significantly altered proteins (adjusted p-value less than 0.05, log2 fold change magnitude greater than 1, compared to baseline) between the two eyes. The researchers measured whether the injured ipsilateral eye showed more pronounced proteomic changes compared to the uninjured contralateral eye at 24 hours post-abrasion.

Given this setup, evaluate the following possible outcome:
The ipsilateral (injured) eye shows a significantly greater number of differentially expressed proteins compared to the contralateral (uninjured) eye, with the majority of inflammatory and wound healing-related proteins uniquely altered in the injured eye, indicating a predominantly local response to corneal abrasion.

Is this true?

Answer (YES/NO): NO